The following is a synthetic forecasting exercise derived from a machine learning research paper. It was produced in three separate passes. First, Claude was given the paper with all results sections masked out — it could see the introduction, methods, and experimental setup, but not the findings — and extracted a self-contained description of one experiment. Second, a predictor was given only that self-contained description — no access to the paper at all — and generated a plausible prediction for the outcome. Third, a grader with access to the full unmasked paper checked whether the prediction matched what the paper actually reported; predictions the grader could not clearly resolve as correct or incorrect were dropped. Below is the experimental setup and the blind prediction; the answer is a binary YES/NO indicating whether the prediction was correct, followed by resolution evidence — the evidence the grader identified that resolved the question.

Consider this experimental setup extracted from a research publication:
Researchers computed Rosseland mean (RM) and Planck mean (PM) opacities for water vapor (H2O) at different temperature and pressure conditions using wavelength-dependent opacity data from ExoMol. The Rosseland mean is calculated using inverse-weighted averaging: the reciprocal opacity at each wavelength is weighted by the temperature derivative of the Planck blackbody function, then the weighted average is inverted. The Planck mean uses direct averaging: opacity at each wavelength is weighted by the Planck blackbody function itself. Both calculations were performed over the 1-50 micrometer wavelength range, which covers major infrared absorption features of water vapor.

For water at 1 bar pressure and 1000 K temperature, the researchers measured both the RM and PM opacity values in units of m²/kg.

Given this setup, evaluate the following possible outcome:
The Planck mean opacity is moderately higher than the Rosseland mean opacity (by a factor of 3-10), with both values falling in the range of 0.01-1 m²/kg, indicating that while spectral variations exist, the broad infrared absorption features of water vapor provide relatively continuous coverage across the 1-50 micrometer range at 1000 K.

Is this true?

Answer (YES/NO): NO